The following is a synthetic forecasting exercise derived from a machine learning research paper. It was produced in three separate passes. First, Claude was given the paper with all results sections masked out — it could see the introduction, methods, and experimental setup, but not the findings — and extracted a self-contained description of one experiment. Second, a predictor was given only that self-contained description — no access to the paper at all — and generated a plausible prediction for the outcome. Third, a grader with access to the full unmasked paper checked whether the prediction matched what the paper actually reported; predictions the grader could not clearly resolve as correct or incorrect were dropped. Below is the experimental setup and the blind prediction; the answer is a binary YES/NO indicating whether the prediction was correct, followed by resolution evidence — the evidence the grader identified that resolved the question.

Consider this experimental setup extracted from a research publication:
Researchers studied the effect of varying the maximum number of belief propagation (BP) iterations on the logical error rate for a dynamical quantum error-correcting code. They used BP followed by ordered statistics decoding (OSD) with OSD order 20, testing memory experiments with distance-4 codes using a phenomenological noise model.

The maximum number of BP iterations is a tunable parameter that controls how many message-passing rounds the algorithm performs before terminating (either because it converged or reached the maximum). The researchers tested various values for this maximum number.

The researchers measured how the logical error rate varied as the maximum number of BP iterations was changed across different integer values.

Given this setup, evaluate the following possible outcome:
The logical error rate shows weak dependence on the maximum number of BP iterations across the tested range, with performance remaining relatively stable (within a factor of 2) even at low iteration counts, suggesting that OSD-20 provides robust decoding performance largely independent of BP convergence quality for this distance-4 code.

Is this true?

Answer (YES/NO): NO